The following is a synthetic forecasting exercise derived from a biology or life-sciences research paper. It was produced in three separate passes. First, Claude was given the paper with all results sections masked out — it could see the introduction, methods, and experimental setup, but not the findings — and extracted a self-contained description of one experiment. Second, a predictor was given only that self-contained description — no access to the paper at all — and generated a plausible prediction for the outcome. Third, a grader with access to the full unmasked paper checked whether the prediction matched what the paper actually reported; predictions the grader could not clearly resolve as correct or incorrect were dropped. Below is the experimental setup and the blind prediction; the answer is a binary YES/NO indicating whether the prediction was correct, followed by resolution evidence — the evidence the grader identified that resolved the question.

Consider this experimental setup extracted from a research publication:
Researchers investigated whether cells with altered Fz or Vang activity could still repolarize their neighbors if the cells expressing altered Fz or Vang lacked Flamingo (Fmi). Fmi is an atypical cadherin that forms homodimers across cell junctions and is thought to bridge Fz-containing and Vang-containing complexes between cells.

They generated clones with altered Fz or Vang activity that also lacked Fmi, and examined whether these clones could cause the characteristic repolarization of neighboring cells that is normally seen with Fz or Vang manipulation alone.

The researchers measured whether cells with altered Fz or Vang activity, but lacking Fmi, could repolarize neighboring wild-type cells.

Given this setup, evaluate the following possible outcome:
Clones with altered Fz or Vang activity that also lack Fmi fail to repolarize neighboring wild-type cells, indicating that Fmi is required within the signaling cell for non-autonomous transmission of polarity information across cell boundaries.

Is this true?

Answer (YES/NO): YES